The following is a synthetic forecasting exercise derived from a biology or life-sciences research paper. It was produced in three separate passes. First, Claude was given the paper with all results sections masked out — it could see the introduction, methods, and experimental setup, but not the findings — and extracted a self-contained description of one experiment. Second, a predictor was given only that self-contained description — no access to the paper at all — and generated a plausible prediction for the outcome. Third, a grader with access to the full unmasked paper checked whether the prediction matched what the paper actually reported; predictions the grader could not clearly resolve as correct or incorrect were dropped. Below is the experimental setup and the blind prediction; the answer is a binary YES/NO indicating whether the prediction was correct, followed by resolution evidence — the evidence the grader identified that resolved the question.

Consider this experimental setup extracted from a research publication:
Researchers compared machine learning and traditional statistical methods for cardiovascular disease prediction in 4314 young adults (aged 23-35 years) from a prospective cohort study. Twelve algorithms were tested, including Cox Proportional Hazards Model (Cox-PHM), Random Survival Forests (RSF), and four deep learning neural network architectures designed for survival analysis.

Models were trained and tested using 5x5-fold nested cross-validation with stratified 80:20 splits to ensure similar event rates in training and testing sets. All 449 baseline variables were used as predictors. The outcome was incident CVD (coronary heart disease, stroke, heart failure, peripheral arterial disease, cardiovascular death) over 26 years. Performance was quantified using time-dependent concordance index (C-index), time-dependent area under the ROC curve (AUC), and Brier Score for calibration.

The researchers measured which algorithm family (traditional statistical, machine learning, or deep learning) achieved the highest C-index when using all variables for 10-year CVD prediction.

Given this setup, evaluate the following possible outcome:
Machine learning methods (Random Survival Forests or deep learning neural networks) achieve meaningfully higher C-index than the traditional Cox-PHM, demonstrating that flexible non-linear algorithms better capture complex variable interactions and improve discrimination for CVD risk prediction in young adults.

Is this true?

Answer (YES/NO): YES